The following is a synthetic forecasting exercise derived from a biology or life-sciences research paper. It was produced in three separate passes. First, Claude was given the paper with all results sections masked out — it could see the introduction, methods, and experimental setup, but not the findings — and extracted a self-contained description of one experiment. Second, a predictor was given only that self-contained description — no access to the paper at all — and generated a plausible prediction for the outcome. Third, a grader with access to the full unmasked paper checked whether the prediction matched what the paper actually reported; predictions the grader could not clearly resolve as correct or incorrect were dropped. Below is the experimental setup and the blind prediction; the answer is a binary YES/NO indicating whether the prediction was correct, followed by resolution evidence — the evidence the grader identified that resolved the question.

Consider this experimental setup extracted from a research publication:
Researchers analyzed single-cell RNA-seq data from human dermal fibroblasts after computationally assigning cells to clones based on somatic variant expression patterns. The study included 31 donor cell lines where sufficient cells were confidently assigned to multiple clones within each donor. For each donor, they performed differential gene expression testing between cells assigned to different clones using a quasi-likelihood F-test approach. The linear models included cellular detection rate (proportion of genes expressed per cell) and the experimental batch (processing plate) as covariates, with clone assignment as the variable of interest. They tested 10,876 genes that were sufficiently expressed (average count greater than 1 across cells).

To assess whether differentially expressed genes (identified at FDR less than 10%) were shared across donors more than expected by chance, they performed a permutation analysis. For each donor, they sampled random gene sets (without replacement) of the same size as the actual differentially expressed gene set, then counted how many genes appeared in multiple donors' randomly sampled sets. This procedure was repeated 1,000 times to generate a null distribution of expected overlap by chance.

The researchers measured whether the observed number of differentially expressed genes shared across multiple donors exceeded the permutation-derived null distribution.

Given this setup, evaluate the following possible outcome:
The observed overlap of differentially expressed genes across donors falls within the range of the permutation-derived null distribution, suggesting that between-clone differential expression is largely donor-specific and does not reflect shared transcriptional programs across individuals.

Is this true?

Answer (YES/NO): NO